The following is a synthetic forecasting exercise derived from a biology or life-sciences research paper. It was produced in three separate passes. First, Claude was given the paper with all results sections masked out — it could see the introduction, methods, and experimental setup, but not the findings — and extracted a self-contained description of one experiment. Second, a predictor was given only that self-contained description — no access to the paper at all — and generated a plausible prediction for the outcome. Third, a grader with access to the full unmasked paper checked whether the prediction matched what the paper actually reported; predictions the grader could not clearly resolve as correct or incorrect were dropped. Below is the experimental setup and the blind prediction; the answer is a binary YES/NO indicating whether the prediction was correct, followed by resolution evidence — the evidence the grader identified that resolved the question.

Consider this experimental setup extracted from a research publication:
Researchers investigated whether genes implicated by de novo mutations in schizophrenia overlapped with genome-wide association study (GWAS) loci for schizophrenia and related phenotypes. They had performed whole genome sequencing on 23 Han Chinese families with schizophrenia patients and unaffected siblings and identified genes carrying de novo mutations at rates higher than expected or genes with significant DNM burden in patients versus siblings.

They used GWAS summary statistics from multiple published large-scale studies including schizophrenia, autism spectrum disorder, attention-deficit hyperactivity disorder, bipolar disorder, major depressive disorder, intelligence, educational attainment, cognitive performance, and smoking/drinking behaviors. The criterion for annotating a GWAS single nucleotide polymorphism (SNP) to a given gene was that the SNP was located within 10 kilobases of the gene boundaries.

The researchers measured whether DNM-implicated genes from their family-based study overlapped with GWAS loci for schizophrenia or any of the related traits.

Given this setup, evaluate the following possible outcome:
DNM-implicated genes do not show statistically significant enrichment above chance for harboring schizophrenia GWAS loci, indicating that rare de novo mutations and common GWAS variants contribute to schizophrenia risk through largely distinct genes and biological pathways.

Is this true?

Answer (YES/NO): NO